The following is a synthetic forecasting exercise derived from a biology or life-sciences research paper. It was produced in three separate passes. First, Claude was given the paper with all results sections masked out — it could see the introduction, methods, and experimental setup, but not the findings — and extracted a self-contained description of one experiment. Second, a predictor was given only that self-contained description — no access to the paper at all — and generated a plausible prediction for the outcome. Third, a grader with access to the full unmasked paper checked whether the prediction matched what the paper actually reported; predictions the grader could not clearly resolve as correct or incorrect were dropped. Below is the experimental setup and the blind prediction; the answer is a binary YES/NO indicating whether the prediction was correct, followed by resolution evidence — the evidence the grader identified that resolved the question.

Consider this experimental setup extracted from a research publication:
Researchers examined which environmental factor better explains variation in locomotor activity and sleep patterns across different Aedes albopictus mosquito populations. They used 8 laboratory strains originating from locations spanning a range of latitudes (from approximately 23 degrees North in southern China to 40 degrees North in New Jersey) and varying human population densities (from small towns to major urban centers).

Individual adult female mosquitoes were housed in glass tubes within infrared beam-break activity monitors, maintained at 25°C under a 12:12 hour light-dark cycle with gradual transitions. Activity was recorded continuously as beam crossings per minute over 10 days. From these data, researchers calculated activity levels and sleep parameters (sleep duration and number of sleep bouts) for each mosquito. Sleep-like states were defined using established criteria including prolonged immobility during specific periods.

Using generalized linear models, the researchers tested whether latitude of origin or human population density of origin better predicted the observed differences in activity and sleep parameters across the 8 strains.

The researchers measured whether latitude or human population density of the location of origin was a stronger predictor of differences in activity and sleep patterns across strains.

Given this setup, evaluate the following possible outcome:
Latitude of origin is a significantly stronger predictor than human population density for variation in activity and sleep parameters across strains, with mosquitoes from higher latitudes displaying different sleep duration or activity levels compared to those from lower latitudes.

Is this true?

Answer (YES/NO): NO